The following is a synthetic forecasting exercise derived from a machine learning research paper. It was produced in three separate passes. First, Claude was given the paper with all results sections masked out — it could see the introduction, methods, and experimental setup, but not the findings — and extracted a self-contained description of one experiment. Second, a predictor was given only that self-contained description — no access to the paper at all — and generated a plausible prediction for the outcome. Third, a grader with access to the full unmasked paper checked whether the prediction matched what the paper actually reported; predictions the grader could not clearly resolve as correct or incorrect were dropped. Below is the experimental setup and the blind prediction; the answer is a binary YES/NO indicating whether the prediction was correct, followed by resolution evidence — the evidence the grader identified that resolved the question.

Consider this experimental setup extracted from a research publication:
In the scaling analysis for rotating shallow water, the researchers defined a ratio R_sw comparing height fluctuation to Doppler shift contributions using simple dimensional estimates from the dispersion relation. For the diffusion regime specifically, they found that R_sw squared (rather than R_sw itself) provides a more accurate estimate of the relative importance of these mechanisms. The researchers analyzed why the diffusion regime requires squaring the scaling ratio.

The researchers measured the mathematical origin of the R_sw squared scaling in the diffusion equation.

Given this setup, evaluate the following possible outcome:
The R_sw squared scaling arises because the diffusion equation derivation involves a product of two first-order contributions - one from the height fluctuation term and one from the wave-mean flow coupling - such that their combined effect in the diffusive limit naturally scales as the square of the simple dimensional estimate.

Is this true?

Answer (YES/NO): NO